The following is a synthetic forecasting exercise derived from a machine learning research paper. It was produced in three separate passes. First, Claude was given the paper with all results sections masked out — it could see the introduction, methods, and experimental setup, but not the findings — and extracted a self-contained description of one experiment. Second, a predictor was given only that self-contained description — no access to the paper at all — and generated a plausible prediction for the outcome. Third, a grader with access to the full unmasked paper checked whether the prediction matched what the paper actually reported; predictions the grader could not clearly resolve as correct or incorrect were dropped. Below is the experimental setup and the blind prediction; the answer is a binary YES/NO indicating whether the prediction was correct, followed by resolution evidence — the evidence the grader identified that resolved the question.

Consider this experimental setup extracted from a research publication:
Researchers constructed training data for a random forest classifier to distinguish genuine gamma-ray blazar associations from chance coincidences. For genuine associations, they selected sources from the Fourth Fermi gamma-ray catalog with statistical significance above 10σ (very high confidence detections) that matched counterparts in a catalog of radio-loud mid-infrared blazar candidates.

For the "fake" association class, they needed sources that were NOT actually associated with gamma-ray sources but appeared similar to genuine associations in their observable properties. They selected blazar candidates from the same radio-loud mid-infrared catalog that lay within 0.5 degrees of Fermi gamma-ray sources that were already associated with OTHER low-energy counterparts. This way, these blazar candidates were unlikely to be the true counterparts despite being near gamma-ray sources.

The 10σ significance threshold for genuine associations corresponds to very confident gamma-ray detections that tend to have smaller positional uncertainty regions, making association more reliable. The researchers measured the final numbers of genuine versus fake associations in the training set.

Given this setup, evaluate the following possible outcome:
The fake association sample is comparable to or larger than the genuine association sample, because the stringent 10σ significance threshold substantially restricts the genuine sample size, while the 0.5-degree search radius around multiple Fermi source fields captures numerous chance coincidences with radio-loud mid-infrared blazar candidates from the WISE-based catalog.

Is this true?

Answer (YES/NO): YES